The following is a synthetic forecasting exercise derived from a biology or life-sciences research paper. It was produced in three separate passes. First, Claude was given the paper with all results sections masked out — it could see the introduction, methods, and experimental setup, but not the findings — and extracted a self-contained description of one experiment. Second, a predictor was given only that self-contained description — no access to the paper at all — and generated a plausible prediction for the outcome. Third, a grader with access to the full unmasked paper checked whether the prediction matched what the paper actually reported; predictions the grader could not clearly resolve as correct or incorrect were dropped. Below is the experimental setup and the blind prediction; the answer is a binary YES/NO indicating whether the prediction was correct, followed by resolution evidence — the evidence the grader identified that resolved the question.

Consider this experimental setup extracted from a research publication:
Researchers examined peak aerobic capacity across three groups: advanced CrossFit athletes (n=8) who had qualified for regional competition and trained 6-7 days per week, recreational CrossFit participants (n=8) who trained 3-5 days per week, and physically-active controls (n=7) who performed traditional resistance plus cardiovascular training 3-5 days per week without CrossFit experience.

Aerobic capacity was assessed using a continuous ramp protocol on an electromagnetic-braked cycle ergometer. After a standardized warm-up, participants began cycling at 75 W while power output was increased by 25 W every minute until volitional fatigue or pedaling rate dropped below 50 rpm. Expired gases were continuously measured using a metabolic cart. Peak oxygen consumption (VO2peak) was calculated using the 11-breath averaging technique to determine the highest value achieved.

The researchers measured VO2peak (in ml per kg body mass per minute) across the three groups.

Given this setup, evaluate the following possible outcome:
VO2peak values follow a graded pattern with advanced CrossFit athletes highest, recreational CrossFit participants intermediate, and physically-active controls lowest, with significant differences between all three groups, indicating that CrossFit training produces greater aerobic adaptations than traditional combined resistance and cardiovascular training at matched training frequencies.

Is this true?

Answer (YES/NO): NO